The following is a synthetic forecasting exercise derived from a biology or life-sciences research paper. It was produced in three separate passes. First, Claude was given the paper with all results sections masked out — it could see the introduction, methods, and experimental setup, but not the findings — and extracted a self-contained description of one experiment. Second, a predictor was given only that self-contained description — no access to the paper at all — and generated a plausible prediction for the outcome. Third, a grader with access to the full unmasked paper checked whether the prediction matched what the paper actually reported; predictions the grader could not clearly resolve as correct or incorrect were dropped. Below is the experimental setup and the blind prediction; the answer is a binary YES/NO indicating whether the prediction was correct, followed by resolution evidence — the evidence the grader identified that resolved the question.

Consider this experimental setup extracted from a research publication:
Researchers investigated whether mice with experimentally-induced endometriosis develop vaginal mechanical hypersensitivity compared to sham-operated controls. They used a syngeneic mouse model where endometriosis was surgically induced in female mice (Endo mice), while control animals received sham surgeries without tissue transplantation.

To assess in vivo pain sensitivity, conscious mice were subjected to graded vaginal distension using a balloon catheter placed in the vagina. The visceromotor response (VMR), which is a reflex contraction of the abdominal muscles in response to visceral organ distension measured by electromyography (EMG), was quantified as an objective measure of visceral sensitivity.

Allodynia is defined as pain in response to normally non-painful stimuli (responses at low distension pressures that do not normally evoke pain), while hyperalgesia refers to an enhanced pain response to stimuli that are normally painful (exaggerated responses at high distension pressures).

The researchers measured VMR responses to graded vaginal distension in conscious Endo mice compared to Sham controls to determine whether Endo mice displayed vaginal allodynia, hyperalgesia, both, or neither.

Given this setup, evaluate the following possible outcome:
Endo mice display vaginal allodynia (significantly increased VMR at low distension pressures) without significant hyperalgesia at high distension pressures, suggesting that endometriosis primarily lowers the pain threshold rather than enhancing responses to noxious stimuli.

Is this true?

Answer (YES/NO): NO